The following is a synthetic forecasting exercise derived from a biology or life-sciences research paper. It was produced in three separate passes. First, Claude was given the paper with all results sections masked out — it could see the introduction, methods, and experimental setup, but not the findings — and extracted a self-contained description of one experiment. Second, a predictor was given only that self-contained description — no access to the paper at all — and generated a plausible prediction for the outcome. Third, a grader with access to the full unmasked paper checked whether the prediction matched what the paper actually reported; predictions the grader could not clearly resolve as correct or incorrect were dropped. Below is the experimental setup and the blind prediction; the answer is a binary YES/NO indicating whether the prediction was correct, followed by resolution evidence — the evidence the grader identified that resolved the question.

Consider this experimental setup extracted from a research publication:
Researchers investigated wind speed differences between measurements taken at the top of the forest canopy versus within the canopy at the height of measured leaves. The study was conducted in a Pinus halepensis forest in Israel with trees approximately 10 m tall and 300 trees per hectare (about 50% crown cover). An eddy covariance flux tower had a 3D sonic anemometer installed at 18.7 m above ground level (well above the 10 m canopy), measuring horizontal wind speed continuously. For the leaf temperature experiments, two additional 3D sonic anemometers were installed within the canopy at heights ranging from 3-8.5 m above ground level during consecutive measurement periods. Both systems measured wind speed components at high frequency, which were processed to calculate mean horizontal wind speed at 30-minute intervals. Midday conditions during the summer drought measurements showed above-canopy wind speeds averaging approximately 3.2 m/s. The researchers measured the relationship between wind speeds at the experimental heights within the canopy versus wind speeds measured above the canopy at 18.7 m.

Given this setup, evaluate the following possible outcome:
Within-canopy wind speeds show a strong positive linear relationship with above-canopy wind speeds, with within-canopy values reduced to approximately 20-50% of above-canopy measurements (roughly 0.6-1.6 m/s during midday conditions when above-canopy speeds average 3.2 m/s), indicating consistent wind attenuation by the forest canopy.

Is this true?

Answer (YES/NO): NO